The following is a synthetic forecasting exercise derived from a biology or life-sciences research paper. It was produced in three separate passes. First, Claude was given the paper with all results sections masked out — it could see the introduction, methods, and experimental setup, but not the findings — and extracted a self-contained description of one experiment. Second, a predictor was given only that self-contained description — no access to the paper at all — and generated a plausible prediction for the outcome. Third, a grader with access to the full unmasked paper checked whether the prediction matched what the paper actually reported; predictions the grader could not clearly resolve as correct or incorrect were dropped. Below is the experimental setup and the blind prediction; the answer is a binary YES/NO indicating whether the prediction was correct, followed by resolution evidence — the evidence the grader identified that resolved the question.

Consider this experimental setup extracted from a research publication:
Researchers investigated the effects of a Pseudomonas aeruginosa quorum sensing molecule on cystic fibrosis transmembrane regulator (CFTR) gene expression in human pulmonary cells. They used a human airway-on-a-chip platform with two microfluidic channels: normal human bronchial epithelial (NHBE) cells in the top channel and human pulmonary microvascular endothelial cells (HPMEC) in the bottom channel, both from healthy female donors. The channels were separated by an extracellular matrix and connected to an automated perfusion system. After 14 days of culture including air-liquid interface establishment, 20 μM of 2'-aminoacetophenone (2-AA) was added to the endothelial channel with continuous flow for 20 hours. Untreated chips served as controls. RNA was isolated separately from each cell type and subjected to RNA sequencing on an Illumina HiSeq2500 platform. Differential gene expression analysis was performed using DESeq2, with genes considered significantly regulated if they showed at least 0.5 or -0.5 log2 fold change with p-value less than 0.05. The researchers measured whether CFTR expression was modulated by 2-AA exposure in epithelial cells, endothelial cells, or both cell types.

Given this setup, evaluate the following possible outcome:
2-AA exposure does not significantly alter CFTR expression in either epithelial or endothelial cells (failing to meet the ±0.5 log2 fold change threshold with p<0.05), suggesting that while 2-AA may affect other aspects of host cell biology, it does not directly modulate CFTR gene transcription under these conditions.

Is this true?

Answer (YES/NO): NO